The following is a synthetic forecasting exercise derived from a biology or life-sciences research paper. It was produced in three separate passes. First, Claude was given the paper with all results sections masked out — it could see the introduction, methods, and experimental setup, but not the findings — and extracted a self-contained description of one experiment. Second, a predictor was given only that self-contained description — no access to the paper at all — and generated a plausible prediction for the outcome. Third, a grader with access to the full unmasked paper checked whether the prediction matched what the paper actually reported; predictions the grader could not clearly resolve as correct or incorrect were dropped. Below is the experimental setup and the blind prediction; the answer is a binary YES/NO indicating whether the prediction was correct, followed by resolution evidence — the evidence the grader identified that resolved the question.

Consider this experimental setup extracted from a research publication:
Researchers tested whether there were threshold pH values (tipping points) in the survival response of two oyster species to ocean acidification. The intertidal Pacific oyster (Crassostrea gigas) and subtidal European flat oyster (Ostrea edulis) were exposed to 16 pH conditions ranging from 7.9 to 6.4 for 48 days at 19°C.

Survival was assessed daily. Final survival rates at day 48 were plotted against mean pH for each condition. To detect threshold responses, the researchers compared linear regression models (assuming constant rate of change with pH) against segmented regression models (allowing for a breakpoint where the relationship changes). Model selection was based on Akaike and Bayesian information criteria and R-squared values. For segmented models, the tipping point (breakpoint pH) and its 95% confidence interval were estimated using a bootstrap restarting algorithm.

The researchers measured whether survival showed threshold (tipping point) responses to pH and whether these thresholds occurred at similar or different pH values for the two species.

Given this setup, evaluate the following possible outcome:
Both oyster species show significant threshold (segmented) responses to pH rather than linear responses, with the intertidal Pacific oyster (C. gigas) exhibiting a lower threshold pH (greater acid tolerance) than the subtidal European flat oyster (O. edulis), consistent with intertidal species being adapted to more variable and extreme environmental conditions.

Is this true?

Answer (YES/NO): NO